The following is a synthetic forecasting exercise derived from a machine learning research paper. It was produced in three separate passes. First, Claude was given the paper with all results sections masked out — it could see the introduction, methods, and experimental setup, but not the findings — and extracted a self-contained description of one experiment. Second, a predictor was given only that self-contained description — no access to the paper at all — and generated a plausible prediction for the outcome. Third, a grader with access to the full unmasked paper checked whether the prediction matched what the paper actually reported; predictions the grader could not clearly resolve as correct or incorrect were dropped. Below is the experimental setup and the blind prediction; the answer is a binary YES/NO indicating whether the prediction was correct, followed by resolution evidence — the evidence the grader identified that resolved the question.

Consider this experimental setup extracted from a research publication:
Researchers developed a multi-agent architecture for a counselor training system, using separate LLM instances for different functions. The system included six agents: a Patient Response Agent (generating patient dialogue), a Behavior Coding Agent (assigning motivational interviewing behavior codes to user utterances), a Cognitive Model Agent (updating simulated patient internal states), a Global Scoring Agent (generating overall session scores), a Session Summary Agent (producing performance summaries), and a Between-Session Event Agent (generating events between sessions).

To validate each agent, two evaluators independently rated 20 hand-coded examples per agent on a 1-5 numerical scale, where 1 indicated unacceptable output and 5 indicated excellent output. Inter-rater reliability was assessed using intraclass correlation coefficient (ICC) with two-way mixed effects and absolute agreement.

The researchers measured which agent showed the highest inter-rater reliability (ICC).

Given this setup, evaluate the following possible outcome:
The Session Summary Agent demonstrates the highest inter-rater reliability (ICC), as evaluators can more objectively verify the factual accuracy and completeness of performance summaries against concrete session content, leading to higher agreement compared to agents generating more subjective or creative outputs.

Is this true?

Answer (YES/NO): YES